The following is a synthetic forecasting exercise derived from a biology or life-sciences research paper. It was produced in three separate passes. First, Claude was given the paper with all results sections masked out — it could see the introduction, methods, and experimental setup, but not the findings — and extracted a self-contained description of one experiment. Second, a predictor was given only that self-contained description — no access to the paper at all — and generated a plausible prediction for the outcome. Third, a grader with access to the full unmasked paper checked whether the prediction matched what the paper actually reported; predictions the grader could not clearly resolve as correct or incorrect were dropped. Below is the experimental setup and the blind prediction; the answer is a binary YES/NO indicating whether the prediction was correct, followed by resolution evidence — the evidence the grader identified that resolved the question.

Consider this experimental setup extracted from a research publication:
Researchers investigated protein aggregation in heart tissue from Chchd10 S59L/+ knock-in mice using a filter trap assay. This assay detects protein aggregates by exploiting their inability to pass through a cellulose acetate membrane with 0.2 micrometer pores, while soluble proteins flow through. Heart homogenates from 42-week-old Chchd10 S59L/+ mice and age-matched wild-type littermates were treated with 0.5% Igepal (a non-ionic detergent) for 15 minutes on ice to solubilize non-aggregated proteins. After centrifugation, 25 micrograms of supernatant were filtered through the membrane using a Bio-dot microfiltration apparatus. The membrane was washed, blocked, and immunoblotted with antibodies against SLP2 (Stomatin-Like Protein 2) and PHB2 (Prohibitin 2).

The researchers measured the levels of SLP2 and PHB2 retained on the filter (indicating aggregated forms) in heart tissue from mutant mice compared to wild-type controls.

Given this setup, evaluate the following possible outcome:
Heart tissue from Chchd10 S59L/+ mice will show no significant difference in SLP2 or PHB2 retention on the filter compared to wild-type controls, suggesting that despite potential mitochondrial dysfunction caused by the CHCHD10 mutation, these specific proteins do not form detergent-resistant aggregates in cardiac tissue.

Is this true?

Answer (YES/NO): NO